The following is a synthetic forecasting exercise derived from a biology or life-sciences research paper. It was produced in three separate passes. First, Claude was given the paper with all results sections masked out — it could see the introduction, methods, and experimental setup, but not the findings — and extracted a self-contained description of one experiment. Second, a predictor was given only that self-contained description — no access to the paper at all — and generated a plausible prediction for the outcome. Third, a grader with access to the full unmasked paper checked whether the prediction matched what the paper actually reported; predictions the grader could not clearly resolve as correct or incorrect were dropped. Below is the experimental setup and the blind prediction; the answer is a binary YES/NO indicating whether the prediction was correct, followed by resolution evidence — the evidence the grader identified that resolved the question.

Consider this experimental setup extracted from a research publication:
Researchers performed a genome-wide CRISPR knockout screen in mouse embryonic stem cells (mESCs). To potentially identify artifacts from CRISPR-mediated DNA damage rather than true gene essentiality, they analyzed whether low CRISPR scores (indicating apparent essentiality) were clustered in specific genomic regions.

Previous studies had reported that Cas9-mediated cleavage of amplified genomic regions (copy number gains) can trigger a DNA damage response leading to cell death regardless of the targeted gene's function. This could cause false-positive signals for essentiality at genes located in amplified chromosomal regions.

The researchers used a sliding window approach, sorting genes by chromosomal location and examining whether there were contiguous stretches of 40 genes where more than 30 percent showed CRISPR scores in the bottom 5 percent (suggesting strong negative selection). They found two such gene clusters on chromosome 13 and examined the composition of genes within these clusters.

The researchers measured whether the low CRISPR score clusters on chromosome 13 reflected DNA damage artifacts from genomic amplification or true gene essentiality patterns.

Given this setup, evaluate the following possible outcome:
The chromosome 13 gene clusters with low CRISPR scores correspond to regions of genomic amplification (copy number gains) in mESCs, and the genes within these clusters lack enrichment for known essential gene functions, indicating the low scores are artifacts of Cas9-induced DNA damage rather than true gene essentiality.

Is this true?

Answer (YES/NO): NO